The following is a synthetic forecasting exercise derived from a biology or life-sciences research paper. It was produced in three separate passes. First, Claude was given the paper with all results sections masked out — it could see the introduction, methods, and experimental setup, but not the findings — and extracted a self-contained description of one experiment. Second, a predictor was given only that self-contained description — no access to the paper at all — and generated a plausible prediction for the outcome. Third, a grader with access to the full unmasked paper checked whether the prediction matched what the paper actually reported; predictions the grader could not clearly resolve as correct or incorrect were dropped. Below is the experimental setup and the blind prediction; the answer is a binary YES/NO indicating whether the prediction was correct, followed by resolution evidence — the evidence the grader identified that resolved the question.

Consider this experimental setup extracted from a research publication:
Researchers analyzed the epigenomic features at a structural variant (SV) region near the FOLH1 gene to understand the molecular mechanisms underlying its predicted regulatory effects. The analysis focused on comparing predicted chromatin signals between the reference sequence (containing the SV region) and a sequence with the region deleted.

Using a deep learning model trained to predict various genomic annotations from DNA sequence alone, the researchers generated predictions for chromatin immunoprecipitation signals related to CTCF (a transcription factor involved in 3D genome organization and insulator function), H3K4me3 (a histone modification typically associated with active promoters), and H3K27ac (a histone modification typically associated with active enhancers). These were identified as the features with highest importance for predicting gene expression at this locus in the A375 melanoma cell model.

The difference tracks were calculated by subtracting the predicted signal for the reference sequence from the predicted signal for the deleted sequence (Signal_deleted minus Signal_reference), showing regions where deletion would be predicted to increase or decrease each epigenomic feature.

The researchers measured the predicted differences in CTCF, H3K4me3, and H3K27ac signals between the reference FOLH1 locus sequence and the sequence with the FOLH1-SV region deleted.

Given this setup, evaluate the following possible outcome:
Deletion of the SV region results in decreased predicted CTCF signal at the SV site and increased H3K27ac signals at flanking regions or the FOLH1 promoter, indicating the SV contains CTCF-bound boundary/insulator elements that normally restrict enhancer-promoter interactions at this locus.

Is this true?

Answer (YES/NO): NO